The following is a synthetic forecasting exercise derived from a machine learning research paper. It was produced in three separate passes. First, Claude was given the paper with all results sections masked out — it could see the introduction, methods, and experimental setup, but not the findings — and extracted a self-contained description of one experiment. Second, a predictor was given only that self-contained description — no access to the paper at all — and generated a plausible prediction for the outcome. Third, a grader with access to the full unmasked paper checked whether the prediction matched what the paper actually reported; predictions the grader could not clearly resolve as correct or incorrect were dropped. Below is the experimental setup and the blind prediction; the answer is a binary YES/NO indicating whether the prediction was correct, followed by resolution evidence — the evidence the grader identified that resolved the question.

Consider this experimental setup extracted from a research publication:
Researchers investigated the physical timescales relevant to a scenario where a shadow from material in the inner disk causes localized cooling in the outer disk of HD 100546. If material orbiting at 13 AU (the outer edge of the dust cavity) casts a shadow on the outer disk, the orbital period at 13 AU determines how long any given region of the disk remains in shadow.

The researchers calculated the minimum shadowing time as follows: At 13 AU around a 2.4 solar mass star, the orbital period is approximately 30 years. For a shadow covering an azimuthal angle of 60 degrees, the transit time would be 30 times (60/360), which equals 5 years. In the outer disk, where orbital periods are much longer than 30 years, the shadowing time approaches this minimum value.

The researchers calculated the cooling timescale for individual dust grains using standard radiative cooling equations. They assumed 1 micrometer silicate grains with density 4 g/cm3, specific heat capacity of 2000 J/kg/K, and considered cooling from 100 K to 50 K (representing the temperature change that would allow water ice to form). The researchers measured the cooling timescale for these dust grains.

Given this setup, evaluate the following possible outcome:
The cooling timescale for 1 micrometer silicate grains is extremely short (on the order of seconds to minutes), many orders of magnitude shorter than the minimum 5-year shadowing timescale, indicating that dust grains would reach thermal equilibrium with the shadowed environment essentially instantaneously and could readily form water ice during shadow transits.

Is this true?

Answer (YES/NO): YES